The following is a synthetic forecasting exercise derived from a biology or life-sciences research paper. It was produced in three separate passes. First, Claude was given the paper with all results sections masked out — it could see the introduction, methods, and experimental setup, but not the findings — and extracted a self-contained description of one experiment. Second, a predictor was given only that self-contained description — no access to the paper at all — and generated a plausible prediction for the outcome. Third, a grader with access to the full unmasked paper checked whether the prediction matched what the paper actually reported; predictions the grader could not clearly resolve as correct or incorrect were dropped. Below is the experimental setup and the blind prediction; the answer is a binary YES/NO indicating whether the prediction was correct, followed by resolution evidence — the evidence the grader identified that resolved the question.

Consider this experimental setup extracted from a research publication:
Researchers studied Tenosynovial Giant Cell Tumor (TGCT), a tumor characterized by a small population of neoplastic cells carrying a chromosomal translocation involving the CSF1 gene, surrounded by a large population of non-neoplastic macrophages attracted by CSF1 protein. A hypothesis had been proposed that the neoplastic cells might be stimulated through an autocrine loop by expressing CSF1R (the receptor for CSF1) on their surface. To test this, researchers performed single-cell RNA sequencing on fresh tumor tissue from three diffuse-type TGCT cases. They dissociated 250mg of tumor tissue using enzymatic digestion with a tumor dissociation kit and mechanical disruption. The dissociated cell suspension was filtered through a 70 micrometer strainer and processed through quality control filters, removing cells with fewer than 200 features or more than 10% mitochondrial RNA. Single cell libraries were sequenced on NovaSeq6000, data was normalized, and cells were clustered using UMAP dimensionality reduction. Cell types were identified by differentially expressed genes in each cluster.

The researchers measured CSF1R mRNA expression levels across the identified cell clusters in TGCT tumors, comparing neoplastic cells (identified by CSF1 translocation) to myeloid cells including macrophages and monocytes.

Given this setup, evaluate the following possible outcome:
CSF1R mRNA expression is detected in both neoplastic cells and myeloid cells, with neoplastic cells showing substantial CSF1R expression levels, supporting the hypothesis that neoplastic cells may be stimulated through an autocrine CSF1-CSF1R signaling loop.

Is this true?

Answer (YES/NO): NO